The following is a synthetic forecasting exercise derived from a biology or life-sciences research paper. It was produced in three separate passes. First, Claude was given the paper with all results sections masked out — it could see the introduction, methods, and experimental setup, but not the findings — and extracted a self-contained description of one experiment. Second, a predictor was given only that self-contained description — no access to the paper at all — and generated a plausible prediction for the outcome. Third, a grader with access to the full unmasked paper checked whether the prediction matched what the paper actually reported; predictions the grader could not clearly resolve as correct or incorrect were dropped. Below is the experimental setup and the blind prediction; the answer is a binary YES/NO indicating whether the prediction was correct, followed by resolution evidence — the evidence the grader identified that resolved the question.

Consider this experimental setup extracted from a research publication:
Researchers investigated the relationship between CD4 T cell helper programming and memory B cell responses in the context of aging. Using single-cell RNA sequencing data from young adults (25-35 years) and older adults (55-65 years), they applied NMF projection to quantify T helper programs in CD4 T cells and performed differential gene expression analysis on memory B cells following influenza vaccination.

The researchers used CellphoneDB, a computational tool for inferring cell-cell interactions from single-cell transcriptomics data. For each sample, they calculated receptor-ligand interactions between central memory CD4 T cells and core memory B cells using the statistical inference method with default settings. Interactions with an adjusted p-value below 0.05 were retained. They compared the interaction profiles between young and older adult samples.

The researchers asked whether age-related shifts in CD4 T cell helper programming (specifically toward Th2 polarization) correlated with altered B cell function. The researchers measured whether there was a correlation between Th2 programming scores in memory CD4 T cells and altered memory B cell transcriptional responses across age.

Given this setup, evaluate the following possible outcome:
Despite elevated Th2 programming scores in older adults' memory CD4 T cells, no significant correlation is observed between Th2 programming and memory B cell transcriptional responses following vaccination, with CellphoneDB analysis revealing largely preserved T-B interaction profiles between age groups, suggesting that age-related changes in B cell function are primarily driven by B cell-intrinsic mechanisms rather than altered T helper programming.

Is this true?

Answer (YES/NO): NO